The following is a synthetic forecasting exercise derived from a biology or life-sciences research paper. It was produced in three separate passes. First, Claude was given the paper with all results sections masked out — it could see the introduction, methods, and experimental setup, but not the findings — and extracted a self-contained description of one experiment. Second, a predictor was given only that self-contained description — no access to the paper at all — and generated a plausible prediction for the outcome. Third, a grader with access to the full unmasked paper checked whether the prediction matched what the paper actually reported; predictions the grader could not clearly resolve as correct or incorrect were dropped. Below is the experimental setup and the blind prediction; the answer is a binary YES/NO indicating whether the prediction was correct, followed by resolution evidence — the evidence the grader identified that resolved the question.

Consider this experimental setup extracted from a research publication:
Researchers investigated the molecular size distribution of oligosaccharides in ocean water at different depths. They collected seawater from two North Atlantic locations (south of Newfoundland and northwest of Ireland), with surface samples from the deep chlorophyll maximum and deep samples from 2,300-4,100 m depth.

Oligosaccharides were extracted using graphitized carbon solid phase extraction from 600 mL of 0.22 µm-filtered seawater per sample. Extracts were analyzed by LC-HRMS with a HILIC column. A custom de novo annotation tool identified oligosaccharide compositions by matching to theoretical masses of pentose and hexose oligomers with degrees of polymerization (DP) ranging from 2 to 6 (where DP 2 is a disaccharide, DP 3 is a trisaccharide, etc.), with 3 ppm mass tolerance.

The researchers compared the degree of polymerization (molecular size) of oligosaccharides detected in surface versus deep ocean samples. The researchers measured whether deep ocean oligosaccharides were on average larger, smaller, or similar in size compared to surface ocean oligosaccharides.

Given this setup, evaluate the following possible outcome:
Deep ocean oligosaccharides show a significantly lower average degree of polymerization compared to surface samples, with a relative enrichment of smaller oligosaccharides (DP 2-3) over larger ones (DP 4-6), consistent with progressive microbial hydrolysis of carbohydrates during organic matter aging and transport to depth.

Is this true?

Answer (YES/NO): NO